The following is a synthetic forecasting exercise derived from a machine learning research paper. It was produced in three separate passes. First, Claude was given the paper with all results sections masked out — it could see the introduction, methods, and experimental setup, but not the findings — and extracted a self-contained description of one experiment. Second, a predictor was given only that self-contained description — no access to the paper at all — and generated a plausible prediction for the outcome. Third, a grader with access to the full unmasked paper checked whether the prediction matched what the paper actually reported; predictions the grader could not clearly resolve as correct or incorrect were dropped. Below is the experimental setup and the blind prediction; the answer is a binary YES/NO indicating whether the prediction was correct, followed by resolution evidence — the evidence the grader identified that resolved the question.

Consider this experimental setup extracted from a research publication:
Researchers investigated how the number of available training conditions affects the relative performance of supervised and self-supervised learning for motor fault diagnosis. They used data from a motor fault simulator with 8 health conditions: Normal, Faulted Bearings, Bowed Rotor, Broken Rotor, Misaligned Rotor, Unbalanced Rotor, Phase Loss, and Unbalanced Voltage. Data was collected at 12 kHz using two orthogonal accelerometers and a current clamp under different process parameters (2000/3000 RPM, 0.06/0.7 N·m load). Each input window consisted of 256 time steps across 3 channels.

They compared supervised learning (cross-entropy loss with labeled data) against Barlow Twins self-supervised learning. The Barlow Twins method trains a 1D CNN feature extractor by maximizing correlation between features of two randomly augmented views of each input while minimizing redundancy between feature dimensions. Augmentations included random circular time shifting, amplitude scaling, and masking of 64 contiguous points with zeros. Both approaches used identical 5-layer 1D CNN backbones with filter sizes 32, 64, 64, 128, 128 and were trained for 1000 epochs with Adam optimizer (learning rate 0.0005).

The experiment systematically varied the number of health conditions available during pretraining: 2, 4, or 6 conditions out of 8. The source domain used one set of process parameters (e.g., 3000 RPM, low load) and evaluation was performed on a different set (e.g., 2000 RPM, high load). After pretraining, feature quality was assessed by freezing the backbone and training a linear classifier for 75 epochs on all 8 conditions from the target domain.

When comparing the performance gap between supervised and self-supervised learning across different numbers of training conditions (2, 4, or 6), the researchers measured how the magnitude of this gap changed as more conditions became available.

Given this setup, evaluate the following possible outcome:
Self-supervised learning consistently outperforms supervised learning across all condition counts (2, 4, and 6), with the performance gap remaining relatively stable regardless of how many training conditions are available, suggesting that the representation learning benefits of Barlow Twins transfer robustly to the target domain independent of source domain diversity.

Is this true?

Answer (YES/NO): NO